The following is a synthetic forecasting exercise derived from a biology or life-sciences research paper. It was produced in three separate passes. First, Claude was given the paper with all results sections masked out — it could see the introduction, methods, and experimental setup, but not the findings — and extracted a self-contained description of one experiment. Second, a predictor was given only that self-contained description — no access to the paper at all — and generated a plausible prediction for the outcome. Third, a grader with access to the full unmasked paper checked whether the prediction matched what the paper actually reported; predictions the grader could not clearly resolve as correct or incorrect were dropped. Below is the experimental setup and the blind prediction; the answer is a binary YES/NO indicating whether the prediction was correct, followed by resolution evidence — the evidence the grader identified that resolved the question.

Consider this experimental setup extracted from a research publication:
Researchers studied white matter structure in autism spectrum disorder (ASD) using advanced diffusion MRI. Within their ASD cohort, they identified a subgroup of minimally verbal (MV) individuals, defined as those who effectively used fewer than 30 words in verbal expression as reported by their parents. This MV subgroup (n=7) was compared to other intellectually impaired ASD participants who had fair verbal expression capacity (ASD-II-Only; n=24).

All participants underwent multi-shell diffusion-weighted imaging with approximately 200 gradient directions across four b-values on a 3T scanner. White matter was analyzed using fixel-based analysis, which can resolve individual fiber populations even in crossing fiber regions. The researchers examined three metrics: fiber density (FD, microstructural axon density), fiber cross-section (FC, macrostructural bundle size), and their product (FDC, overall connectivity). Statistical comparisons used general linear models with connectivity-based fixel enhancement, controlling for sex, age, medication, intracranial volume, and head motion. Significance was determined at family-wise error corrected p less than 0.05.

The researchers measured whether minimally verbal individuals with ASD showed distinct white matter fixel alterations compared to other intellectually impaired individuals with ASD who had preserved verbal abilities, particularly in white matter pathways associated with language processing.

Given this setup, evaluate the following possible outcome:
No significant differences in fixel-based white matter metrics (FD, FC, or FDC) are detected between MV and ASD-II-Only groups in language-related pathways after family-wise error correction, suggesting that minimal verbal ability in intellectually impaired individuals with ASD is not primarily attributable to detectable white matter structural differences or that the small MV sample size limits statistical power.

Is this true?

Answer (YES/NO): NO